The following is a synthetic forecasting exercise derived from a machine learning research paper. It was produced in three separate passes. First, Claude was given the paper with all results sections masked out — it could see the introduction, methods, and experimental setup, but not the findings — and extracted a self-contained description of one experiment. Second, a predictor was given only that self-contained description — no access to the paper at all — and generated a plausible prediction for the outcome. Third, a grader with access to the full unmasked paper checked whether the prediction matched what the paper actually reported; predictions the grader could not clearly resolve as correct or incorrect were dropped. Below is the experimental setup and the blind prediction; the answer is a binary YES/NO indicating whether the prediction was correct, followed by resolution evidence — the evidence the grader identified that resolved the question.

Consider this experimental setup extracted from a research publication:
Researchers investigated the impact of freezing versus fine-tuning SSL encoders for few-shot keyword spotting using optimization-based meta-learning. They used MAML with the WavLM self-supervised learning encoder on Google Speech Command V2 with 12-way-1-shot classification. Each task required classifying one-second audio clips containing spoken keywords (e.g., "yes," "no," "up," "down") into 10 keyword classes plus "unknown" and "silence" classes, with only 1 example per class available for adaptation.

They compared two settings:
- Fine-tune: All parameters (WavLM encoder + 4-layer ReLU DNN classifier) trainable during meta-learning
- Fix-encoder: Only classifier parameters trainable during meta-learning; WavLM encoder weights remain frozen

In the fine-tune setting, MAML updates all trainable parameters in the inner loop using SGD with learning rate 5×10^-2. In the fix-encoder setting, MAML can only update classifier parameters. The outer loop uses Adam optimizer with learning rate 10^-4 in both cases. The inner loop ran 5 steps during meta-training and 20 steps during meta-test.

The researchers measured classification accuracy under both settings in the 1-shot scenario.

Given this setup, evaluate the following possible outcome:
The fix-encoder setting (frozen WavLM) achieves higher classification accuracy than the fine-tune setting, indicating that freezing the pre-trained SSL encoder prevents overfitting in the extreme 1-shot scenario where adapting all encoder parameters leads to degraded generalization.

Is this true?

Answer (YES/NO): YES